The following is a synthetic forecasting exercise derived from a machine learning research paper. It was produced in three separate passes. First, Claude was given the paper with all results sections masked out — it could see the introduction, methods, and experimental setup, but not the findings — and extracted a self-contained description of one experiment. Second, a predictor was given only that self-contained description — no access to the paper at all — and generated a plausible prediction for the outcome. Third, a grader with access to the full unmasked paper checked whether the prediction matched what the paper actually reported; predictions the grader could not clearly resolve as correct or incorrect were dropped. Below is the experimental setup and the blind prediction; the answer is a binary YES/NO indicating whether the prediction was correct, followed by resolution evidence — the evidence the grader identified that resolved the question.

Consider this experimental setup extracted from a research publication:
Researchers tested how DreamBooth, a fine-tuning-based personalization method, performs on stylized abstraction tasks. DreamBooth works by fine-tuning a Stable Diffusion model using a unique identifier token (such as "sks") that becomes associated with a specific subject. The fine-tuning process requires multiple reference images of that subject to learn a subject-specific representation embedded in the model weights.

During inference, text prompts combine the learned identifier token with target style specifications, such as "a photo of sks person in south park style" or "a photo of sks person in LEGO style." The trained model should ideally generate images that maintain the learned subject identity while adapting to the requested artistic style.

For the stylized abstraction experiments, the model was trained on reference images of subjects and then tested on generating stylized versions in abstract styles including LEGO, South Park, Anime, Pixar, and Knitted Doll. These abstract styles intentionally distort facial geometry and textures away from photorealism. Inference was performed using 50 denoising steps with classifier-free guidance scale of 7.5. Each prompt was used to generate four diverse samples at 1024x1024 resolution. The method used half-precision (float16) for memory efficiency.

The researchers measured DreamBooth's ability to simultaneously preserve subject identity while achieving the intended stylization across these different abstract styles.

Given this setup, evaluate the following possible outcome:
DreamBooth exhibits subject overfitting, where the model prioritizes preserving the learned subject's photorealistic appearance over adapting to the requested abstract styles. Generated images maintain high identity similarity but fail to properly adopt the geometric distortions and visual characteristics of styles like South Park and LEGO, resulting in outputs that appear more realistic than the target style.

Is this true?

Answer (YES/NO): NO